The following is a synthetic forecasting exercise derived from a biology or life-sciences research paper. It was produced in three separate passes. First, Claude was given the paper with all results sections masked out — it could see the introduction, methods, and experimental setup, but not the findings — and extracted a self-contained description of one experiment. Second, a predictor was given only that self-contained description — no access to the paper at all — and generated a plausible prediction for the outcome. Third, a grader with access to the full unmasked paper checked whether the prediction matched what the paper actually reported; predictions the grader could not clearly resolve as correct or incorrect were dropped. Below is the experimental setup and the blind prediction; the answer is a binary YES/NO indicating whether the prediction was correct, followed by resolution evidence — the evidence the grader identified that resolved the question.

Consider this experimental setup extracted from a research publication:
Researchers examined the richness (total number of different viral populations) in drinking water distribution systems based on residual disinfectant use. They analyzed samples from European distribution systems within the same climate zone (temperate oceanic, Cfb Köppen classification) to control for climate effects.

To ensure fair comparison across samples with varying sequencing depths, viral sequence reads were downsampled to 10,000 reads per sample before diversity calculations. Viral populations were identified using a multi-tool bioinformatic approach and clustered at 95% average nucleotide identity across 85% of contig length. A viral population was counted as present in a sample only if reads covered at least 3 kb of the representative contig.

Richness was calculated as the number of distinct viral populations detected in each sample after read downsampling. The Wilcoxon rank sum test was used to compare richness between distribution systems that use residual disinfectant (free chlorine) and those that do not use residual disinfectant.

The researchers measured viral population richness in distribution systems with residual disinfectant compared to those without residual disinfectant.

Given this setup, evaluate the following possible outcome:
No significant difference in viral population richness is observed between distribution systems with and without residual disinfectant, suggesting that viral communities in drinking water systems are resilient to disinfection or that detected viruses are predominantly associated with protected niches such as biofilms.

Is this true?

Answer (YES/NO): NO